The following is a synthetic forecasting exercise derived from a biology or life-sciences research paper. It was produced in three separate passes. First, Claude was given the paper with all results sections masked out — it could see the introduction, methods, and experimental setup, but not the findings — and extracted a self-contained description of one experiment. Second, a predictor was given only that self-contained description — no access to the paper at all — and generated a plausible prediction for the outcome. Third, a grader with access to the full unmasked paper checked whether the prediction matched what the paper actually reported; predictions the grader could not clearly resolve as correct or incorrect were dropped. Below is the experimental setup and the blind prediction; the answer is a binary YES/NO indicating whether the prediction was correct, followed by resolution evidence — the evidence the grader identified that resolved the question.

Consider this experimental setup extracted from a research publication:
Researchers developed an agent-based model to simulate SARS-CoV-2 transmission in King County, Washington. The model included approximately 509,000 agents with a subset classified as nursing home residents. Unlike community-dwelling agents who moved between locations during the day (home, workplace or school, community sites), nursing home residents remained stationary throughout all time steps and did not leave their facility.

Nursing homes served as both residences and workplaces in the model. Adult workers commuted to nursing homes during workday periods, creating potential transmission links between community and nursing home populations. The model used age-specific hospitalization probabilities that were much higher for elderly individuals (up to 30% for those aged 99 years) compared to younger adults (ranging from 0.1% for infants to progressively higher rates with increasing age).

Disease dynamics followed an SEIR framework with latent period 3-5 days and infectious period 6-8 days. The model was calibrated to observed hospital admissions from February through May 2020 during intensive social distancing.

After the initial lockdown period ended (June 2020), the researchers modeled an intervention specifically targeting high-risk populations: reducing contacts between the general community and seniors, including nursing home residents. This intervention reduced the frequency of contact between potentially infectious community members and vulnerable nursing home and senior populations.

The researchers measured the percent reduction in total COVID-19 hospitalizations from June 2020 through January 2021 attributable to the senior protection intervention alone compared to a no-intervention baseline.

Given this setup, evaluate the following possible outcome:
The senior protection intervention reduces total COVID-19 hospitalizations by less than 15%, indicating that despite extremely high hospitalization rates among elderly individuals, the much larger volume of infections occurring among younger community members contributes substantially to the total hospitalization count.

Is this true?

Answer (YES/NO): YES